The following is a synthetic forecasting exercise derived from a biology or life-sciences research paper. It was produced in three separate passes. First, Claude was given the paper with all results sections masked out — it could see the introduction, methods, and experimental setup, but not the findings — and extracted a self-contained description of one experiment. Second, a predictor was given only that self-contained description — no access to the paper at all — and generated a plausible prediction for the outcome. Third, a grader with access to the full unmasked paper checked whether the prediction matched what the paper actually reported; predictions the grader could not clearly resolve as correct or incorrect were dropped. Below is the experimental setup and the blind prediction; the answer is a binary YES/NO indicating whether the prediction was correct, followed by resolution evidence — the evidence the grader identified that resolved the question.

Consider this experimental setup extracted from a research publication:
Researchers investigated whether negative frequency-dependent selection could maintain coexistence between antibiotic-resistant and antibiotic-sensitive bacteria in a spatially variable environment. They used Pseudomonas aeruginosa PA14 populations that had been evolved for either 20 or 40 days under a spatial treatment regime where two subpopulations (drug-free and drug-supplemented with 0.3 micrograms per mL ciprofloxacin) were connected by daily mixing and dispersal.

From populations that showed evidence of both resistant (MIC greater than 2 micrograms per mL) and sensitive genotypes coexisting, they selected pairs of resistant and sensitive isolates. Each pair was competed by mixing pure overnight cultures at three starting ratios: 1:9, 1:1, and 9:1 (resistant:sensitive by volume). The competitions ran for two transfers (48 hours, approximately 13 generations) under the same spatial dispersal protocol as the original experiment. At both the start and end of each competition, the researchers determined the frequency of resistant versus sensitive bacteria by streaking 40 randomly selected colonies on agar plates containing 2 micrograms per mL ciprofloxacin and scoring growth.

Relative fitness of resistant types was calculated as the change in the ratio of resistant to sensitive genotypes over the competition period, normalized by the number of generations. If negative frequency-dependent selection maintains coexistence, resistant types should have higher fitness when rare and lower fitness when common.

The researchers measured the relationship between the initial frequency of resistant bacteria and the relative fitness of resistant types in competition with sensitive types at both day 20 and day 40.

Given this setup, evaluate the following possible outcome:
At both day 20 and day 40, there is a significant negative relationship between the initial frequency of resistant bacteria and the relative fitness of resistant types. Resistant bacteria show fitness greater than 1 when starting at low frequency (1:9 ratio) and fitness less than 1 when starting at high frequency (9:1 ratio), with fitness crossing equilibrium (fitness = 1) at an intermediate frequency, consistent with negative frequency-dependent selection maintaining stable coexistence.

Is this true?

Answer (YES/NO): YES